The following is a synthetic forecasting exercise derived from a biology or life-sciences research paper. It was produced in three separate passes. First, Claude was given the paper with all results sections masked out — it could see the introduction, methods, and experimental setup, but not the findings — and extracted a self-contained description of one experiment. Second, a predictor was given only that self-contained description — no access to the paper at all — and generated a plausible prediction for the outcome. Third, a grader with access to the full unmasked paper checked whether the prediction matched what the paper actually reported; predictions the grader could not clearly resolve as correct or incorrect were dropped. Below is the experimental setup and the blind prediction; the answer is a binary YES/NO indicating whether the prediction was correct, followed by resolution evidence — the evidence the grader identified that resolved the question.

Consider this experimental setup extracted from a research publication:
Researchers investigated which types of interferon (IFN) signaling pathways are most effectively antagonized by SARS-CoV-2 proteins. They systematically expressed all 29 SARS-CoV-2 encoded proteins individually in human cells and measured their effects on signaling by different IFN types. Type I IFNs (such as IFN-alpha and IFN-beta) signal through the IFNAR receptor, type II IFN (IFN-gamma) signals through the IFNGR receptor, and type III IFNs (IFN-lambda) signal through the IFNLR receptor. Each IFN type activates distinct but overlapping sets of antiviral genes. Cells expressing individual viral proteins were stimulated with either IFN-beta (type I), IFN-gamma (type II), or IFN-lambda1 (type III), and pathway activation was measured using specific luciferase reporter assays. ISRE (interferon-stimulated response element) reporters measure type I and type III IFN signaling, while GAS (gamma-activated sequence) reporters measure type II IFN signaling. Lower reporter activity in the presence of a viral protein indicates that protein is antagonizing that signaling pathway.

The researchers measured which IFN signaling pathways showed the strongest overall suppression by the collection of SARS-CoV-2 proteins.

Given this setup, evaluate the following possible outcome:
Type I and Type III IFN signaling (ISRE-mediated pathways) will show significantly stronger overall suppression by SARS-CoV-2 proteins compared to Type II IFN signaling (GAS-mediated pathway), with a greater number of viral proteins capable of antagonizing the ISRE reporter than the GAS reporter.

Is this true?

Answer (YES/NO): NO